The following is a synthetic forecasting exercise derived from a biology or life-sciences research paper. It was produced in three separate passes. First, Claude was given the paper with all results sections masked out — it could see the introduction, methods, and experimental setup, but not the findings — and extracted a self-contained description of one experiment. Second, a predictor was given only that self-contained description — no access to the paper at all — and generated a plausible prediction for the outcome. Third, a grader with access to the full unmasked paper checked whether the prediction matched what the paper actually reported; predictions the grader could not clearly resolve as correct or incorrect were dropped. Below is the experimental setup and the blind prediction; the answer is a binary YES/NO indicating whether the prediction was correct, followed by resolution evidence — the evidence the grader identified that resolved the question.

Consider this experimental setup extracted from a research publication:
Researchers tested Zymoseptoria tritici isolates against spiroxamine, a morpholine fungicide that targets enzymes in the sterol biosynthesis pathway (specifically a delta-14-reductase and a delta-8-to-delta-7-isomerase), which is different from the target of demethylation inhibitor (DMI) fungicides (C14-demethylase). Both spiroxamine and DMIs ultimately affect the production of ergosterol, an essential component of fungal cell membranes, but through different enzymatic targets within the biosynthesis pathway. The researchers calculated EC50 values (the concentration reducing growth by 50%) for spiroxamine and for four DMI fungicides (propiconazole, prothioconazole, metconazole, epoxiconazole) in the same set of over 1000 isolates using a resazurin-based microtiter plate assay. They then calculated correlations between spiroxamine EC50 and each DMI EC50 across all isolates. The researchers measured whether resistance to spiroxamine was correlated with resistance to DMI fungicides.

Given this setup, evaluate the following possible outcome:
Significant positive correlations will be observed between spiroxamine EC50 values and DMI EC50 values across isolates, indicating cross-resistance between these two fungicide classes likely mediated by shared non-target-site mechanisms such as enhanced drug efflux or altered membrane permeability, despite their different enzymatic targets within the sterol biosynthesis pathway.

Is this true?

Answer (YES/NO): YES